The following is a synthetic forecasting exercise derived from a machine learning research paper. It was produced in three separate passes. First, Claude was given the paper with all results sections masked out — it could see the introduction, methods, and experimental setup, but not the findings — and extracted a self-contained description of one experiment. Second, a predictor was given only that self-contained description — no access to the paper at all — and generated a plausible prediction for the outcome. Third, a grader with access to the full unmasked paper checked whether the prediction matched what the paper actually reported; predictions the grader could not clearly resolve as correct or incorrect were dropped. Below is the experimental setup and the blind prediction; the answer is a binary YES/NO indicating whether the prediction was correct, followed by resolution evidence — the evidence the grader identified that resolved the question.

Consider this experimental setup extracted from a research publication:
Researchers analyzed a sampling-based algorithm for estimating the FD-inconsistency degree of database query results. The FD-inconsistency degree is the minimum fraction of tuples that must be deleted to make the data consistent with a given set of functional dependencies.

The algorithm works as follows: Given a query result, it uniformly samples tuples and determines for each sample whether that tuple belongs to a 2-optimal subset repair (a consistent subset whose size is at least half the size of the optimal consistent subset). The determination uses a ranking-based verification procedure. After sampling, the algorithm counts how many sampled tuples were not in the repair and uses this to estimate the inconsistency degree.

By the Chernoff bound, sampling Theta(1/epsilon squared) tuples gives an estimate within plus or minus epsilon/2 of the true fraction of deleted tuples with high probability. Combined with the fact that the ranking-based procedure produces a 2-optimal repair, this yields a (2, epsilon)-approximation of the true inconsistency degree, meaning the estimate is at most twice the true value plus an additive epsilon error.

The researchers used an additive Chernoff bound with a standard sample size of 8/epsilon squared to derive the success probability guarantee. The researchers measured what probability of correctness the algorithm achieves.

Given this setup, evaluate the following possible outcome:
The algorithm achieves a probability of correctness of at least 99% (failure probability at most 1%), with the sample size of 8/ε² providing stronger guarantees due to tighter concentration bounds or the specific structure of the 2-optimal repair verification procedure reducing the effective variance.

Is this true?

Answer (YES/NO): NO